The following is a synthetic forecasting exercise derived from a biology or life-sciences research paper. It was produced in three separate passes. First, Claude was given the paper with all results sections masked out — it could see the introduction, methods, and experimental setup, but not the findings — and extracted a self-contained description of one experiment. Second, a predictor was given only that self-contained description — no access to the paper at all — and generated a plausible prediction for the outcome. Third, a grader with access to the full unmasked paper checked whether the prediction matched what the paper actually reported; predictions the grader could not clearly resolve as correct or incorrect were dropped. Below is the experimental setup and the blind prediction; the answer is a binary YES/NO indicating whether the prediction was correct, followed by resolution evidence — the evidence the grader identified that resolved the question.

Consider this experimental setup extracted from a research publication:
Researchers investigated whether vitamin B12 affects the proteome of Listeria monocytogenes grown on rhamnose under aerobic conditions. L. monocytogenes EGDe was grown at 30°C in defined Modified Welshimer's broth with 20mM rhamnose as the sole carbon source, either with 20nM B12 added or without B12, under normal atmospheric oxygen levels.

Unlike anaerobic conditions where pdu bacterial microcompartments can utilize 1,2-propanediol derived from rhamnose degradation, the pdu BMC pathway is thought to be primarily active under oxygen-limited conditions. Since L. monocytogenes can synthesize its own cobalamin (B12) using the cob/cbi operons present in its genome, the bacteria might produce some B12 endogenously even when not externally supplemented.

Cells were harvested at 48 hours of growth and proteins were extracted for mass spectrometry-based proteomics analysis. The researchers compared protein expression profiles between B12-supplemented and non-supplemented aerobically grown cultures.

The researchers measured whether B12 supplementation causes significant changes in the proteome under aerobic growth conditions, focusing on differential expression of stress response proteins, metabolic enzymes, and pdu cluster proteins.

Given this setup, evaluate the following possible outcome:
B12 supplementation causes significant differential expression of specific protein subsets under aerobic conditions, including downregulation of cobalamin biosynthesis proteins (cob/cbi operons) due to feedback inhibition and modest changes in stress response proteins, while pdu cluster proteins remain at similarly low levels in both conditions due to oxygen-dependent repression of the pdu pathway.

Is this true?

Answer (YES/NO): YES